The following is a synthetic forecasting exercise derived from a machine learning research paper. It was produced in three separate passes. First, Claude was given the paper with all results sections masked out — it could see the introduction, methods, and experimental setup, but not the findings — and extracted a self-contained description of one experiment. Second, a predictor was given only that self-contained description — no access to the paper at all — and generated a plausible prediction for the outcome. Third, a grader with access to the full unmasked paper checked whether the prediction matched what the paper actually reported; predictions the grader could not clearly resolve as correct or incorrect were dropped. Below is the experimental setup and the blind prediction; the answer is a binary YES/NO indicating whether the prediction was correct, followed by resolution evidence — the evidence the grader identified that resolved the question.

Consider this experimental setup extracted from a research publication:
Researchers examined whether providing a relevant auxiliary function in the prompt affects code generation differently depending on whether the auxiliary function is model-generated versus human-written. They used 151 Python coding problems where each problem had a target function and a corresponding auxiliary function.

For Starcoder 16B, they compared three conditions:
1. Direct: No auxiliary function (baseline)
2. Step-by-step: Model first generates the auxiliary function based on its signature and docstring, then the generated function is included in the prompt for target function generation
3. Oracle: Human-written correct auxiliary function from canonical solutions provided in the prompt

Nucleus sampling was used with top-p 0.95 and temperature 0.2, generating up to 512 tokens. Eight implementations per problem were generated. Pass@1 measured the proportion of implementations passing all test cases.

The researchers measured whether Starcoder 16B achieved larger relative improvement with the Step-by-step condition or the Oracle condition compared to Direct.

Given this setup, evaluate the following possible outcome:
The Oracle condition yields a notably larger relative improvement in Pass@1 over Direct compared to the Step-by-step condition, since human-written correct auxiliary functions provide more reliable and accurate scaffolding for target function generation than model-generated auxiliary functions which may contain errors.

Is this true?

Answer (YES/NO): YES